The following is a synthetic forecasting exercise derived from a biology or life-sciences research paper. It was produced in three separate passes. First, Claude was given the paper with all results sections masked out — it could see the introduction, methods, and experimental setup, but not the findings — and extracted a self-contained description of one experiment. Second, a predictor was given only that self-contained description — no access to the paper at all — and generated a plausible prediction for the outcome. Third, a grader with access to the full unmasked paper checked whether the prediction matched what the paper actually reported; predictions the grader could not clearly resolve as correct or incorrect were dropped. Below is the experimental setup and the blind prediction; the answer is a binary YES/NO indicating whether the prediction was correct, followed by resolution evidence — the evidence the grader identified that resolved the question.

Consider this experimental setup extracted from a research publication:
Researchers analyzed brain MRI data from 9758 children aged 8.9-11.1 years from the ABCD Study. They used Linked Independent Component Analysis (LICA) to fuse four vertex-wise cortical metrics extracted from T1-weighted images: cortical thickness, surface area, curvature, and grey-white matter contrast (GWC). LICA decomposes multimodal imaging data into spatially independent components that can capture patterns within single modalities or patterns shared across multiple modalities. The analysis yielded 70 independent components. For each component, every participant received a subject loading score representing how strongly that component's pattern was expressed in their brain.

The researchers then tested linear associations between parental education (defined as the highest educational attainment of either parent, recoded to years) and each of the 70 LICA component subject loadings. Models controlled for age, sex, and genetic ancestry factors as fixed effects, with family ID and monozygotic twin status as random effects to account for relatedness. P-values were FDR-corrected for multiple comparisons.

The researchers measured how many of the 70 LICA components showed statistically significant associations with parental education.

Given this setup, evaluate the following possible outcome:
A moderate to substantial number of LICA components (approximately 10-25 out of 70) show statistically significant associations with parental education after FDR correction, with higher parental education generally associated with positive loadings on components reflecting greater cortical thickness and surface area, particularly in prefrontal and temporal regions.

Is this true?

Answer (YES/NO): NO